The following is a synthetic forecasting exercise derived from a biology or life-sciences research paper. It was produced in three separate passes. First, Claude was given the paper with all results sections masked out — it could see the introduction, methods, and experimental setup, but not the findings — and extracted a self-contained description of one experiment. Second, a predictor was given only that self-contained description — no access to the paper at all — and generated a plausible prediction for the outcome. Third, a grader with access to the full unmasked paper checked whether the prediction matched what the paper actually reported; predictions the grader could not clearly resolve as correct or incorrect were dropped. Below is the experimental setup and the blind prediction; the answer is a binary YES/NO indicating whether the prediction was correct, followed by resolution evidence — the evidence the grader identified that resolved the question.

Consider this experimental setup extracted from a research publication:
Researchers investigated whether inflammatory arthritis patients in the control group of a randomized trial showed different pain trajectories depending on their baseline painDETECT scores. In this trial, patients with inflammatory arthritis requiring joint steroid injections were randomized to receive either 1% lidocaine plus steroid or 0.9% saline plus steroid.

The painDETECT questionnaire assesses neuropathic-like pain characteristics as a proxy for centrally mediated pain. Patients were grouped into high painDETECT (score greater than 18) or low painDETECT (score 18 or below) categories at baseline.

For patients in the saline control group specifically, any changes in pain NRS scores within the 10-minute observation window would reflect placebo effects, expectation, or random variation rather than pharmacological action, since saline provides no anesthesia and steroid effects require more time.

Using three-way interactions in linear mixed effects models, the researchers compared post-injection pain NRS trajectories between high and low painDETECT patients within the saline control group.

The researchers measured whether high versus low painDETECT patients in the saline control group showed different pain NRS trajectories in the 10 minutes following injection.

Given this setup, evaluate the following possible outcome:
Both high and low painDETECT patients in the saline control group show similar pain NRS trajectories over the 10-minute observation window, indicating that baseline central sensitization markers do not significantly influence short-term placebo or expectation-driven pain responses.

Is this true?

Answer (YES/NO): YES